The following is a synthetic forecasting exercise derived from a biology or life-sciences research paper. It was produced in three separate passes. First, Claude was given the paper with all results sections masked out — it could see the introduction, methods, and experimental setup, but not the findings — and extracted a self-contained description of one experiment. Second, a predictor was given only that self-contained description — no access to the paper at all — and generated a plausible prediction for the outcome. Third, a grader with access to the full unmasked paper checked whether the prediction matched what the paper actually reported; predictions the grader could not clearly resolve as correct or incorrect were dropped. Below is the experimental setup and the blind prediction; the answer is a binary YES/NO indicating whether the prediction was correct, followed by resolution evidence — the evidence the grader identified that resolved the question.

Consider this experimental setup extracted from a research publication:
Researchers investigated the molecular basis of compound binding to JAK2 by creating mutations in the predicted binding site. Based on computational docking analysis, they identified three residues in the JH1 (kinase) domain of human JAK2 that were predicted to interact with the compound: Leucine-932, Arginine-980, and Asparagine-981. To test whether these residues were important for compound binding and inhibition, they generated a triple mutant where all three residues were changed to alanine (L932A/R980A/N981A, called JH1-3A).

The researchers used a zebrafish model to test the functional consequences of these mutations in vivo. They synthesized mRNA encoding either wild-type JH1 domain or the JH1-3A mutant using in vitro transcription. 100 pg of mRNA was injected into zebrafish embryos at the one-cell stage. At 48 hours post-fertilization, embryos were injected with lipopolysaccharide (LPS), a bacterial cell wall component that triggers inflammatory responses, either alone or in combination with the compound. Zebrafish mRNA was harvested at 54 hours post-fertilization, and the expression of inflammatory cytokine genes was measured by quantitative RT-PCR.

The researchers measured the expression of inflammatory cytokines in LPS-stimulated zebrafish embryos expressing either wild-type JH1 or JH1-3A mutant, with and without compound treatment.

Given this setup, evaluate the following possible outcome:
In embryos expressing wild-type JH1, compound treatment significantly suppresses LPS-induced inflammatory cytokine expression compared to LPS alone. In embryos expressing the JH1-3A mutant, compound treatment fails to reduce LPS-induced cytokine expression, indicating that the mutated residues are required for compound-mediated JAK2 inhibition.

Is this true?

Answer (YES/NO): YES